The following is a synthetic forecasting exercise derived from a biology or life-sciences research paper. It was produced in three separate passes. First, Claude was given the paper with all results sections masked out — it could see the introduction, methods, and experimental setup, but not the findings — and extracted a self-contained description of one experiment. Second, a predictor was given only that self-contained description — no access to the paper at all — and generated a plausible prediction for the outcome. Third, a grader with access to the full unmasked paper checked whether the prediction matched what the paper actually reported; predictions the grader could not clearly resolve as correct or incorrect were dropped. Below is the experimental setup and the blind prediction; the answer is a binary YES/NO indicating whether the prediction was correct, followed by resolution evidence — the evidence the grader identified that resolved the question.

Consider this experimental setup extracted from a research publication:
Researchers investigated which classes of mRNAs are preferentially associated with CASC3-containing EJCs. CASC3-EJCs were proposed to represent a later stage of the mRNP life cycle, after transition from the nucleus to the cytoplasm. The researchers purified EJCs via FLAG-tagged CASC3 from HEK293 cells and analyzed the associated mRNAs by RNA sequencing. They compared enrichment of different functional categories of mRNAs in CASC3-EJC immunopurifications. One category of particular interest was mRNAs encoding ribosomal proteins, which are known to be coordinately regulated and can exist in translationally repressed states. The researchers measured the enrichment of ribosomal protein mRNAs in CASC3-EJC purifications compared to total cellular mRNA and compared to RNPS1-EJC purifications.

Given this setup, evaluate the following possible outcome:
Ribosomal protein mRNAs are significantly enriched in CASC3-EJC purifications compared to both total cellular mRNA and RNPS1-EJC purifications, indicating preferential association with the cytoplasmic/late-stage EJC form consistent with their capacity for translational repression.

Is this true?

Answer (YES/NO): YES